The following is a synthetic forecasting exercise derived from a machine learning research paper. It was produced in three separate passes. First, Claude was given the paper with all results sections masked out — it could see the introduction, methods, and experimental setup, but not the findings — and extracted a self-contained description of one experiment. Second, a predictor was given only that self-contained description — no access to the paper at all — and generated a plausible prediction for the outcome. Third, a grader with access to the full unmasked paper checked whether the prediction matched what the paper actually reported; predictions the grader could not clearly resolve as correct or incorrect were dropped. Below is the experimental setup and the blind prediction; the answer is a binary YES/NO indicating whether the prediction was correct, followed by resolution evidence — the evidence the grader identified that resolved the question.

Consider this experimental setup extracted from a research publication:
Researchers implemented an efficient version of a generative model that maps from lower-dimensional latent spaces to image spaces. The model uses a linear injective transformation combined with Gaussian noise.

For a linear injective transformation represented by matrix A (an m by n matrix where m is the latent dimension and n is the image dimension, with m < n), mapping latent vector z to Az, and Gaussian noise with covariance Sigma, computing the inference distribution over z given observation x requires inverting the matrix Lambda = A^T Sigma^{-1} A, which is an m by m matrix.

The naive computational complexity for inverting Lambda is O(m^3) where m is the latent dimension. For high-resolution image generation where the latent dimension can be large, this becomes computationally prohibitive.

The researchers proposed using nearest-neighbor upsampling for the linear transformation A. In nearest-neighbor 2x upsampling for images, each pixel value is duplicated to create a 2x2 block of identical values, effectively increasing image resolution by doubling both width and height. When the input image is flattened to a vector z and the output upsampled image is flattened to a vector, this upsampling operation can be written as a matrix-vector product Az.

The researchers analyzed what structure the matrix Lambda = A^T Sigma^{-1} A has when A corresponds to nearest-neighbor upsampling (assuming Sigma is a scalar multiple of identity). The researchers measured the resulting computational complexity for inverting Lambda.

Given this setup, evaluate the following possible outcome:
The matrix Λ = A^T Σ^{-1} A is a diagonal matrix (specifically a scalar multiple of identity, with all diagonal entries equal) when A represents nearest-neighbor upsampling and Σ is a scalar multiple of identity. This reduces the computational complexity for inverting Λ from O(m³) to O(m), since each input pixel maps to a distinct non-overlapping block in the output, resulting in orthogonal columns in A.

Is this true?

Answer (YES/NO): NO